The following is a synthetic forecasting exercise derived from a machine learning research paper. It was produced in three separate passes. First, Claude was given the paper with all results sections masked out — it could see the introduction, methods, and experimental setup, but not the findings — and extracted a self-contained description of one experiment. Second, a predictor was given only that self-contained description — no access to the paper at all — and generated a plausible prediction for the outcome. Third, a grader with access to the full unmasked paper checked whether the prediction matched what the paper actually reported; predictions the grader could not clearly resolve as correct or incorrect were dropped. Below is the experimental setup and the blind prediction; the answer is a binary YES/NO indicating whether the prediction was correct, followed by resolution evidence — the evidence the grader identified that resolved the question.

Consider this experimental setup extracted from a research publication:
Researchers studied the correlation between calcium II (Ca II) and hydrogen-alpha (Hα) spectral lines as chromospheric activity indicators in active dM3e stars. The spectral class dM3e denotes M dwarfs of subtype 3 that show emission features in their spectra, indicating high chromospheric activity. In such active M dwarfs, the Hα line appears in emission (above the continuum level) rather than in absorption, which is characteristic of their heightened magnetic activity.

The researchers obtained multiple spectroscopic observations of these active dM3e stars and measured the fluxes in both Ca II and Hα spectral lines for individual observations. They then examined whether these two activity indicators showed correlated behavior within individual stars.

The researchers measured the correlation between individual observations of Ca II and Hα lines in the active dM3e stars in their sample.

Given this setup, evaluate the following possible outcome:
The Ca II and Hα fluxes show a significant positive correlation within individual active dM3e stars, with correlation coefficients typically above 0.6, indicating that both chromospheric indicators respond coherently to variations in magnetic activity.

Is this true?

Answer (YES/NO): YES